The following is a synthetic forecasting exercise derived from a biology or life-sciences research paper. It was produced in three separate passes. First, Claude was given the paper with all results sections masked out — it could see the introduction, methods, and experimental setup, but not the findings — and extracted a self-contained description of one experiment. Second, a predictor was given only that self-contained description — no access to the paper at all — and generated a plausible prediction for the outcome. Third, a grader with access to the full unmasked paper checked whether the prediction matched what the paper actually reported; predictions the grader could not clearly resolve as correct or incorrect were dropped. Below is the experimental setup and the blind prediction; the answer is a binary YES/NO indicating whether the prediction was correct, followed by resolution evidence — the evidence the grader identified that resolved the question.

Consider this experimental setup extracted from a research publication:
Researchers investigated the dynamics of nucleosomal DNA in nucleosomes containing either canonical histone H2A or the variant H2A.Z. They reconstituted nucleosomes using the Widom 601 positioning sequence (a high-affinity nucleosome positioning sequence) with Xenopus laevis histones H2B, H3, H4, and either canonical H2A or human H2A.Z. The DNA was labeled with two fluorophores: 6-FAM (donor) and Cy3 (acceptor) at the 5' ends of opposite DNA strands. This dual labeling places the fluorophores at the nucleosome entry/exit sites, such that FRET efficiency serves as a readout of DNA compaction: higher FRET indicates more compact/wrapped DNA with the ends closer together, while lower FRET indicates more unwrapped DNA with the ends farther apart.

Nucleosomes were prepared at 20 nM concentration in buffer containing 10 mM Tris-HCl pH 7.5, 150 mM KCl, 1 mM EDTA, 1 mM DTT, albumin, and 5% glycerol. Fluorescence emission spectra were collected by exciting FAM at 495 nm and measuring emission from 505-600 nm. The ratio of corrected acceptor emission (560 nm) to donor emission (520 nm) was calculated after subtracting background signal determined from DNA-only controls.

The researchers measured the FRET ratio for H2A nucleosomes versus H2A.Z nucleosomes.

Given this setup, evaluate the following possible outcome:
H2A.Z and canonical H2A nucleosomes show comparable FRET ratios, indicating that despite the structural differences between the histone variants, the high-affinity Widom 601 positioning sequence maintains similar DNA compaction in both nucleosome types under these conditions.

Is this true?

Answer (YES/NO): NO